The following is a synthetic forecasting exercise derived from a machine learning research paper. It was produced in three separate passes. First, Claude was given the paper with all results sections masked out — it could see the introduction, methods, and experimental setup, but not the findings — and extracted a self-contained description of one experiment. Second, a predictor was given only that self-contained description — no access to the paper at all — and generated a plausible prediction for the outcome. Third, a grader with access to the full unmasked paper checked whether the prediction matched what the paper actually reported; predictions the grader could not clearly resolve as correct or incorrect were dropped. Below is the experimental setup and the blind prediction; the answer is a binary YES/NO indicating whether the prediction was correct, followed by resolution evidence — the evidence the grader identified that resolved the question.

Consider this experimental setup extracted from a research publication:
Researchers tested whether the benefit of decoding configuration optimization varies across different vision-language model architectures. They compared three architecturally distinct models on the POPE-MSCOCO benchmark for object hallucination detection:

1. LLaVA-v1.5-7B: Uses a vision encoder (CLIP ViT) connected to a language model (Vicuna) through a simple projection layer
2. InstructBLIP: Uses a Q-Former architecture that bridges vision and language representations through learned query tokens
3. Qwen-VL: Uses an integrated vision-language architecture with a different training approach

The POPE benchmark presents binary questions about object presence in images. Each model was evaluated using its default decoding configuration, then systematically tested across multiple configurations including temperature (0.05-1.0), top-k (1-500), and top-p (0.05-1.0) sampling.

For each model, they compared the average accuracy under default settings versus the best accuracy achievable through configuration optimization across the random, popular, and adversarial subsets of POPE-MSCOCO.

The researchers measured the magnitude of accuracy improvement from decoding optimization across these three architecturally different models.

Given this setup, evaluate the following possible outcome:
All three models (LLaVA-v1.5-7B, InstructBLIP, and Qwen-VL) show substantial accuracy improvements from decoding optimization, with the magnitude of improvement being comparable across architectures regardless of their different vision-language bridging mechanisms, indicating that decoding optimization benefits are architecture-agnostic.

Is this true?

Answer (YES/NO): NO